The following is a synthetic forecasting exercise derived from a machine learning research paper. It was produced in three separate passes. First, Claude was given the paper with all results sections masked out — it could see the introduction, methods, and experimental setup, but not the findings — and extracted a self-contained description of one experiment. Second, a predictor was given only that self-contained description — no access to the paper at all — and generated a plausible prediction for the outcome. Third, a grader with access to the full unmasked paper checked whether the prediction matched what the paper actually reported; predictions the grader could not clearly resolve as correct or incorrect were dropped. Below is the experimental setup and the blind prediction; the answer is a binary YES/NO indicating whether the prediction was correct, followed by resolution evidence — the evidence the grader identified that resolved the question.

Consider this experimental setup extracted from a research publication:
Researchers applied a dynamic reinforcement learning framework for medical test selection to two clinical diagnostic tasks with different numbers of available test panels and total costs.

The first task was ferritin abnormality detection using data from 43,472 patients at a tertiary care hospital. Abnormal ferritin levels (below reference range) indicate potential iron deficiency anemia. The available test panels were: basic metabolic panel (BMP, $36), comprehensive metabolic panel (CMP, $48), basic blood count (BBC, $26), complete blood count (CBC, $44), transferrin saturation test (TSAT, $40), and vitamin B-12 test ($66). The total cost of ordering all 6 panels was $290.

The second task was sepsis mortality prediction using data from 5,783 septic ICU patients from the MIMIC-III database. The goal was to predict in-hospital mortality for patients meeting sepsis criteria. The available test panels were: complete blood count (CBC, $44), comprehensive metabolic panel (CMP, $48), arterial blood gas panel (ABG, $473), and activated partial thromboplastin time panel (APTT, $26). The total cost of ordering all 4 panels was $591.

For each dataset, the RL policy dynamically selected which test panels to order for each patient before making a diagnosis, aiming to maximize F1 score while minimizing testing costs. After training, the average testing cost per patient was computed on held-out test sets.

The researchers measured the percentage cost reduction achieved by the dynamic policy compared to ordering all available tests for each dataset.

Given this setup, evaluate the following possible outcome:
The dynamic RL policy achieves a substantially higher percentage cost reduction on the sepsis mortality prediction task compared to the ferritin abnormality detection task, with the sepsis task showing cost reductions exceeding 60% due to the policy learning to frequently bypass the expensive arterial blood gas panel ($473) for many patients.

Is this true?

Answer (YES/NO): YES